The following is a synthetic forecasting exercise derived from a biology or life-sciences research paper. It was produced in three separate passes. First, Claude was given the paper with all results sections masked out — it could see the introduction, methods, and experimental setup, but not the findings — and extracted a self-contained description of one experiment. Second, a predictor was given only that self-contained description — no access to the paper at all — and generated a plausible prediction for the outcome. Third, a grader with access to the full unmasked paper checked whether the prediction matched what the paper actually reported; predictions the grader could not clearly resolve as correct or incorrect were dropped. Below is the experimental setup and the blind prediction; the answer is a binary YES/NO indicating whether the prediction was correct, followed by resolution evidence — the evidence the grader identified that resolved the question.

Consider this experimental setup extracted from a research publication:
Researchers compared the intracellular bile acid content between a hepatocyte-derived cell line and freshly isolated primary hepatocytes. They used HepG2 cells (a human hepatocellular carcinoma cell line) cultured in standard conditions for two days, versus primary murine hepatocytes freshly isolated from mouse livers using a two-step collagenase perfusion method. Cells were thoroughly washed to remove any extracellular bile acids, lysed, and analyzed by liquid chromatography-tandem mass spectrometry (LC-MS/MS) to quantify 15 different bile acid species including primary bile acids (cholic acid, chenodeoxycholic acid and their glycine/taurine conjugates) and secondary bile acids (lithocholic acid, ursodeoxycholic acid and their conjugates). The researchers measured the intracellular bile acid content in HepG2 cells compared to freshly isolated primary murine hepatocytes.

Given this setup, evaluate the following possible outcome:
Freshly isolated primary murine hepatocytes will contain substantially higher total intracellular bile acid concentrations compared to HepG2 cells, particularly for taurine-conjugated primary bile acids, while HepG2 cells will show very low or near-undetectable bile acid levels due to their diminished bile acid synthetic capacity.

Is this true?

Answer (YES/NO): YES